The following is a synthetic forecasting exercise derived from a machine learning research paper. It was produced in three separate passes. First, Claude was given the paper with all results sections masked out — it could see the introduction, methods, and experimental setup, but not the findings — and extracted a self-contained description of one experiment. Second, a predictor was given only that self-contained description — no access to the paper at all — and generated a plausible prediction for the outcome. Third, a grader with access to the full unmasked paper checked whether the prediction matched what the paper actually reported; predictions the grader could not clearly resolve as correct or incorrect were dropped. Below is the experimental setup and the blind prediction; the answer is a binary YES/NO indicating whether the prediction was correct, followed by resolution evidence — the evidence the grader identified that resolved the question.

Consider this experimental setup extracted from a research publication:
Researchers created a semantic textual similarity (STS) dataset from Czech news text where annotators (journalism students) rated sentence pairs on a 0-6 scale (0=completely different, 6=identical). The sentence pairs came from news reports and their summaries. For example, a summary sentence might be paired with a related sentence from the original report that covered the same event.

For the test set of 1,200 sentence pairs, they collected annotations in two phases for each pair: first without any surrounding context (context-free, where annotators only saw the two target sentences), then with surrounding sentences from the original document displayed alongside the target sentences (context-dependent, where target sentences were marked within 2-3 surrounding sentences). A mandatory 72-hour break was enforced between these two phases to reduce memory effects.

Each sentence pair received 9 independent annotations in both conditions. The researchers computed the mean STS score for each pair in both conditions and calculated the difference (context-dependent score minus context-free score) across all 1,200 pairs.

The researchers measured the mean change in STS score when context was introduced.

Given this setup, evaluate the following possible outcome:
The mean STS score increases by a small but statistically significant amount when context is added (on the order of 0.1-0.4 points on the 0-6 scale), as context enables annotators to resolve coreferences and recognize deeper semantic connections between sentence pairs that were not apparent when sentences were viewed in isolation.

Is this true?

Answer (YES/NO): YES